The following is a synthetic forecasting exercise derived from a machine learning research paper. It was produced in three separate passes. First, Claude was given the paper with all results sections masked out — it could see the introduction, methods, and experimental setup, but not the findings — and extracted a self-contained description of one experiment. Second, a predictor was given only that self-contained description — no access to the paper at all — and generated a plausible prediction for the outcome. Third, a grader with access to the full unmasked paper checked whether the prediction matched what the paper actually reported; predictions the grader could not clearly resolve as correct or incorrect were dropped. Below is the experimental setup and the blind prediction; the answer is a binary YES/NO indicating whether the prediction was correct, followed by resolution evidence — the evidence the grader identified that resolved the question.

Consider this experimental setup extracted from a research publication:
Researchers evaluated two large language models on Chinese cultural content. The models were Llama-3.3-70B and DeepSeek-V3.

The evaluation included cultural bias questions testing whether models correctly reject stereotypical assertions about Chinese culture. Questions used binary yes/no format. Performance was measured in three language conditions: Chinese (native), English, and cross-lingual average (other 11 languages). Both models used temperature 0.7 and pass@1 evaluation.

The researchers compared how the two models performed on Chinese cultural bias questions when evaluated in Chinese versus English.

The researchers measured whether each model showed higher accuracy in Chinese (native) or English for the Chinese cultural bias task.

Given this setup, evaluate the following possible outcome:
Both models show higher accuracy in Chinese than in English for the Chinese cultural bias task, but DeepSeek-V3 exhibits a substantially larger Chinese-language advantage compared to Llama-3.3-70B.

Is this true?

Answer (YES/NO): NO